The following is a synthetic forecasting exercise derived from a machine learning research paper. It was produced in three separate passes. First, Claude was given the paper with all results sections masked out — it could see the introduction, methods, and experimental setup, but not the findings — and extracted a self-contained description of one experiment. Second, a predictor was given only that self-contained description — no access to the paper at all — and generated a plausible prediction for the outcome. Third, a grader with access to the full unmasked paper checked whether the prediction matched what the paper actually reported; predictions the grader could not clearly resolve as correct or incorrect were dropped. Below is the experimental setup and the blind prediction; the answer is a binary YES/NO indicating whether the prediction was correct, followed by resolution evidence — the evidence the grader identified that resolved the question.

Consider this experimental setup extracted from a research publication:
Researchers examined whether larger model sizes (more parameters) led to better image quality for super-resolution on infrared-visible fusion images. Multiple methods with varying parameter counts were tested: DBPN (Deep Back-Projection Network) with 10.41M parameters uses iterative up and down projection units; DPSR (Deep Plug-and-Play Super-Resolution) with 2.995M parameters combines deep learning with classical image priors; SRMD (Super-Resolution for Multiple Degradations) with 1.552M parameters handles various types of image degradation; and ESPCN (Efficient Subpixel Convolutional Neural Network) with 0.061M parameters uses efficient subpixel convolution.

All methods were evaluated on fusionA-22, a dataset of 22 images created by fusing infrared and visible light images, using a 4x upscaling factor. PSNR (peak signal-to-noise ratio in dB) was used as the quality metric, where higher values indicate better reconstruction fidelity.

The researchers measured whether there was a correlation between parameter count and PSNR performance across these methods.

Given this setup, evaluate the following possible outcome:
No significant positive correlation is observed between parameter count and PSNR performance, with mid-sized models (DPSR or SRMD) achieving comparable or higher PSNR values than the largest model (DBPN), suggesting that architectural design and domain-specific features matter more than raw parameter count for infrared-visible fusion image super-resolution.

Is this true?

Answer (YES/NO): YES